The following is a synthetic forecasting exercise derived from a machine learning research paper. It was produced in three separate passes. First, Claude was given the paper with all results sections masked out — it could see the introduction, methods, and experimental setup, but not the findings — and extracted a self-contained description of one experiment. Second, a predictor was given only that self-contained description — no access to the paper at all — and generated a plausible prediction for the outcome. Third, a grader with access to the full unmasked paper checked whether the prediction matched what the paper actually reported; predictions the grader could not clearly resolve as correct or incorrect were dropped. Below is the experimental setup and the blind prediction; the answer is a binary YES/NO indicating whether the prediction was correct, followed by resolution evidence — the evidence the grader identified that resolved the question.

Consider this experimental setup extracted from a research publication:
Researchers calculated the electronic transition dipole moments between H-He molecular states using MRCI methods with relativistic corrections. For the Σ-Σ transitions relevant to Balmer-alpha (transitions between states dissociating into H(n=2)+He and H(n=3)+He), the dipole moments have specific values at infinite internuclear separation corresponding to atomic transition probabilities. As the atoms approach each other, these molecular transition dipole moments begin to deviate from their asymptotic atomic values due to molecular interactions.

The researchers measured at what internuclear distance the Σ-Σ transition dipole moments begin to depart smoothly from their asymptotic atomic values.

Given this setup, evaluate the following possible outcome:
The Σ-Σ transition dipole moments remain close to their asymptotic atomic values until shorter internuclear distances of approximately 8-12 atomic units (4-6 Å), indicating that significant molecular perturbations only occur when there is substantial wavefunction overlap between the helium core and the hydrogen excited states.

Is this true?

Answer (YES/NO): NO